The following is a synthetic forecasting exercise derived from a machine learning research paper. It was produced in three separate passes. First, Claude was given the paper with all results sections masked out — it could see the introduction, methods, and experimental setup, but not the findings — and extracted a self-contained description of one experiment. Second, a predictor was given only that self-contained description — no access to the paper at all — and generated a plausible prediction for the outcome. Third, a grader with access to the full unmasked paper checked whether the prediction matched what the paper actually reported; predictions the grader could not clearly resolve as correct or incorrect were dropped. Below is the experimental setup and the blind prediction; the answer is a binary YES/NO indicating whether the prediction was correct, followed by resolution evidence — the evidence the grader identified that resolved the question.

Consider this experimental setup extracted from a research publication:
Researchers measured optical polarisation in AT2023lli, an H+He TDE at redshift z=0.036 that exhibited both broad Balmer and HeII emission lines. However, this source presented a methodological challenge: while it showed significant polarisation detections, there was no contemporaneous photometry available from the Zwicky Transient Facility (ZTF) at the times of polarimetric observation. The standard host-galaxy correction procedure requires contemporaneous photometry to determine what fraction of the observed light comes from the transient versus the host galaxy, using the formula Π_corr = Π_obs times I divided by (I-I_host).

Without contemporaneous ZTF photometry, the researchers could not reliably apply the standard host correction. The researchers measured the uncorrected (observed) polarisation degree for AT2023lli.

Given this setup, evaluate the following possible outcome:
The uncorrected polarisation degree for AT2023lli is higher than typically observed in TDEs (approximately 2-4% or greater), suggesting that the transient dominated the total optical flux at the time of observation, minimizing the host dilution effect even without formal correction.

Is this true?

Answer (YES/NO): NO